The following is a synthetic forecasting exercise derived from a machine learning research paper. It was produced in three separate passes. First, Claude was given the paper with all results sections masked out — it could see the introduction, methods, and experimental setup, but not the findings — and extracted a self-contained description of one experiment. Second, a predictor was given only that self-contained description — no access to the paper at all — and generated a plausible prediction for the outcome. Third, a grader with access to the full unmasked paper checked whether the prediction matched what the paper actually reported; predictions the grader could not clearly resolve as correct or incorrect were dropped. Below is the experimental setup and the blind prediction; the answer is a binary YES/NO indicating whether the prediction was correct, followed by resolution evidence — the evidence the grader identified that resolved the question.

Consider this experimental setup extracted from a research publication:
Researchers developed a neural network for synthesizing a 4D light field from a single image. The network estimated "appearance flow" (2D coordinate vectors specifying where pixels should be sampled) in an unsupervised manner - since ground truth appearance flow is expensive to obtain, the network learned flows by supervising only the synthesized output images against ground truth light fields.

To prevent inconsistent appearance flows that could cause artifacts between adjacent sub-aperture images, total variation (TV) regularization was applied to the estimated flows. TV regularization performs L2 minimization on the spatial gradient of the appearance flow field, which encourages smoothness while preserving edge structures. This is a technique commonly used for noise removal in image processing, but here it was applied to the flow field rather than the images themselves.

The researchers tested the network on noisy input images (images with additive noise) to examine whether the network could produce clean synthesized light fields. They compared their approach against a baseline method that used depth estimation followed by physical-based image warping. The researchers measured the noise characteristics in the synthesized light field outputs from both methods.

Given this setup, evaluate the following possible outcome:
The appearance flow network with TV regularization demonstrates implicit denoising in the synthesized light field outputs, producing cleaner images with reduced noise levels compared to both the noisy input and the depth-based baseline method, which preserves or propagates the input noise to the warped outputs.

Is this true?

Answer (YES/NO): YES